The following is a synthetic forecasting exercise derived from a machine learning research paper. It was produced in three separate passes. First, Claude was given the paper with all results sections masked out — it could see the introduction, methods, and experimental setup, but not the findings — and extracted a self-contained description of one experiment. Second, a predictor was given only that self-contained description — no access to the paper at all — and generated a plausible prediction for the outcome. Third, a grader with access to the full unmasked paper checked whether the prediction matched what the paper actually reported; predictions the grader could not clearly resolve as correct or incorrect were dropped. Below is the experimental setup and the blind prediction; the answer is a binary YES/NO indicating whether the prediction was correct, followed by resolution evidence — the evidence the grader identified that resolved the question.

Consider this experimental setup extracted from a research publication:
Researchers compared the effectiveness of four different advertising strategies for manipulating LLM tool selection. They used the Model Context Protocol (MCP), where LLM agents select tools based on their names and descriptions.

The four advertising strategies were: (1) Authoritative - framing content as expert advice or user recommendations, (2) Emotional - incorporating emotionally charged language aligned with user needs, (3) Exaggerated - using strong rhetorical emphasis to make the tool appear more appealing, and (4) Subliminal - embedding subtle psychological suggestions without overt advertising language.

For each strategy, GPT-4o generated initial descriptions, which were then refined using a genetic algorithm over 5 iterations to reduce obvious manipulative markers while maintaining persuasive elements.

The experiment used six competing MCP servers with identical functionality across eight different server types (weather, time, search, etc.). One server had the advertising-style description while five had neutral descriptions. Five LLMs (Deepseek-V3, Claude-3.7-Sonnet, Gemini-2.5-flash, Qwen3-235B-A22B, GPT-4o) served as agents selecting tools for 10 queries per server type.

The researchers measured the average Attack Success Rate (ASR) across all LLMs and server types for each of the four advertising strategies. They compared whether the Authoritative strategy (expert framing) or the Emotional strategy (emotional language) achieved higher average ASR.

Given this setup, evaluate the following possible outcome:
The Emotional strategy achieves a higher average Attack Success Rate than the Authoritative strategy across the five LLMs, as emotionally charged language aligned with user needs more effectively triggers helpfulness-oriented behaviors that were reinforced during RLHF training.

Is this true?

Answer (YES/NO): NO